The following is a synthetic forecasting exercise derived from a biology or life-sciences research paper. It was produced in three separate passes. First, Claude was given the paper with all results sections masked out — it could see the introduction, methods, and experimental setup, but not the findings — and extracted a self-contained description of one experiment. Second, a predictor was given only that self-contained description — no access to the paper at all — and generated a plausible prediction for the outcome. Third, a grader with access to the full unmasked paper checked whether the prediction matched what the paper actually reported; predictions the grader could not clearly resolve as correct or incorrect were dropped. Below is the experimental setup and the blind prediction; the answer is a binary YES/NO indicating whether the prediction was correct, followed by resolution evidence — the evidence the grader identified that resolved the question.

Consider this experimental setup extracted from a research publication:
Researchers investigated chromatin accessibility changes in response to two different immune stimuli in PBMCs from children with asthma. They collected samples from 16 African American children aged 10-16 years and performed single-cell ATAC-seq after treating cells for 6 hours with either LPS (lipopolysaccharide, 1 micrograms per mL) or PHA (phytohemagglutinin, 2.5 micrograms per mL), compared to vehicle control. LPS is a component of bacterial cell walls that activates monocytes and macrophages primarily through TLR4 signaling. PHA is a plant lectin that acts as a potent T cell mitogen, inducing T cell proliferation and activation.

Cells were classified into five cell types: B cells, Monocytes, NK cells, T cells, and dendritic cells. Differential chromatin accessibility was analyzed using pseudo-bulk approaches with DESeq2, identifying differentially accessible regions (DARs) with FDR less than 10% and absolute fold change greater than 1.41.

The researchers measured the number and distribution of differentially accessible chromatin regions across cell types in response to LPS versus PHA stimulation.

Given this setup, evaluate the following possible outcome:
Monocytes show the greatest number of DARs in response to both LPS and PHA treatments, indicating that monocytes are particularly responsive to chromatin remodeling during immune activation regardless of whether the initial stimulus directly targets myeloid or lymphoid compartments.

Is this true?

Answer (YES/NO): YES